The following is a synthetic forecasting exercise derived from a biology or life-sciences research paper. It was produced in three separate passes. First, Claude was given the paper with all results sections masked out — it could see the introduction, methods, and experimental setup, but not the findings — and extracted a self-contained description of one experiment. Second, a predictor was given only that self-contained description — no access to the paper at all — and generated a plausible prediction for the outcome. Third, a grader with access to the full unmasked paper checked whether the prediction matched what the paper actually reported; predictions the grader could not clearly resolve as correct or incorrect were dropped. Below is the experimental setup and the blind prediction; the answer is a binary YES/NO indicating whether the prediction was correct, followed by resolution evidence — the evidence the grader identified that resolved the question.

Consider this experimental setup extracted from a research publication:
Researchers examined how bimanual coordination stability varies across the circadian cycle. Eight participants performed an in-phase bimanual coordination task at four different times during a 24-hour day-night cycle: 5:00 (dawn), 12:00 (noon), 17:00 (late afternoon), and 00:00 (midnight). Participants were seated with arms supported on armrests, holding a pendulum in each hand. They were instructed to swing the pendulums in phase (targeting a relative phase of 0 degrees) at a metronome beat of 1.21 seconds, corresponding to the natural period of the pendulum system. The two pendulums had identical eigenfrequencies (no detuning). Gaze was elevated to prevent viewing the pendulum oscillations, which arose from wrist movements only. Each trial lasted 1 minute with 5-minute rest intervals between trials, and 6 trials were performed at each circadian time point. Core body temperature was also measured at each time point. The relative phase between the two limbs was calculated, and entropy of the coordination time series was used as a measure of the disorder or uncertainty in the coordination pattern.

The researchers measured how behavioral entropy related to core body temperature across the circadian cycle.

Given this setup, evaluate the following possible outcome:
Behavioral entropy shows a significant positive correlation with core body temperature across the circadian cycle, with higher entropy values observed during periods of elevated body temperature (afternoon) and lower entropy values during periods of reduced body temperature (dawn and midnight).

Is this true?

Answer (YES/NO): NO